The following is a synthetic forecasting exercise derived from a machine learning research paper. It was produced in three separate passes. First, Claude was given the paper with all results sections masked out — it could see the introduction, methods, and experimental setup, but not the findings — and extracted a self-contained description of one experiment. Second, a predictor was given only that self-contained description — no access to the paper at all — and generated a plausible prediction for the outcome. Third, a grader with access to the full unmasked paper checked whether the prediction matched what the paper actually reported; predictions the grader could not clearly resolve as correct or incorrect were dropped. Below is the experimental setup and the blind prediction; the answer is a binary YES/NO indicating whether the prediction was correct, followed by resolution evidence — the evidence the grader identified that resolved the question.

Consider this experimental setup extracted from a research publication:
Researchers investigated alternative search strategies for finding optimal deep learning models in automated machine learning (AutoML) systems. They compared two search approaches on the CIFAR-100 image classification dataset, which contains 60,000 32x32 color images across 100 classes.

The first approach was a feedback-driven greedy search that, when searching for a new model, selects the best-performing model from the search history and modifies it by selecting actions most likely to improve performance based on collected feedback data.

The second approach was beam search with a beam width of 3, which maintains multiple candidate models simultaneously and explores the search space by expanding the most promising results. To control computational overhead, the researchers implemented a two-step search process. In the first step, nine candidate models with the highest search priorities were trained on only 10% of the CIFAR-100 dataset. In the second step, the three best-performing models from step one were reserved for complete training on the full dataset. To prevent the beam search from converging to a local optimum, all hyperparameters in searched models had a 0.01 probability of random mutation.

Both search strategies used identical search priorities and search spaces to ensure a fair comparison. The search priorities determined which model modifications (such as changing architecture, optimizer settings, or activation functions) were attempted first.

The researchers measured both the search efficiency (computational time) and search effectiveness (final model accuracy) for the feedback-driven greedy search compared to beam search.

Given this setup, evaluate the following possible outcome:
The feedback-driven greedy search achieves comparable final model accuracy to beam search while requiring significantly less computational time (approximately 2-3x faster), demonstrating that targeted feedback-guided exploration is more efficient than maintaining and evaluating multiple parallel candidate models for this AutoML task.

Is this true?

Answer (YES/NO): NO